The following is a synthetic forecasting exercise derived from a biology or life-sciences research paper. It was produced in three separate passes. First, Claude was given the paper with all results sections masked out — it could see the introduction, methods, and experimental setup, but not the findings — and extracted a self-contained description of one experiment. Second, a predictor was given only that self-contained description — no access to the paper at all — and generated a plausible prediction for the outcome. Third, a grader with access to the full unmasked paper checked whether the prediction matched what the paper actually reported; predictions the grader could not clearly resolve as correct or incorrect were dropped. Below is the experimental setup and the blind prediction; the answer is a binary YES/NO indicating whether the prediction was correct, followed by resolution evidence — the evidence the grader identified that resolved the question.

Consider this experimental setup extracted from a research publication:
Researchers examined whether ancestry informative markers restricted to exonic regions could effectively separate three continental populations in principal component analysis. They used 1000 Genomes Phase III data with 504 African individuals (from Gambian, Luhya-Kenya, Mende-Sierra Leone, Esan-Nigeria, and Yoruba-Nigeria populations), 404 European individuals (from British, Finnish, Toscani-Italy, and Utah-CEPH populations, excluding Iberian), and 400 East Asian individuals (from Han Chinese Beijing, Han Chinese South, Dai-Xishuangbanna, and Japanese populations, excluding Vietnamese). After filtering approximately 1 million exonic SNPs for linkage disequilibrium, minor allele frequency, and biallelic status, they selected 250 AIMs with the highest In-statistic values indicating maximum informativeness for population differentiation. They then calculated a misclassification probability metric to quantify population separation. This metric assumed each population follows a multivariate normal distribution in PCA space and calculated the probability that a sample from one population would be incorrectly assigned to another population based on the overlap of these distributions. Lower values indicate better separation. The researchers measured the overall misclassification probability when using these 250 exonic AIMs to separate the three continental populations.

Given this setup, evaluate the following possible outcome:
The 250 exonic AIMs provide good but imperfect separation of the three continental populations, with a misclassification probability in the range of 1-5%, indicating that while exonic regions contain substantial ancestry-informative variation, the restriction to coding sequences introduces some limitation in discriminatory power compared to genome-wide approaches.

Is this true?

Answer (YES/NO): NO